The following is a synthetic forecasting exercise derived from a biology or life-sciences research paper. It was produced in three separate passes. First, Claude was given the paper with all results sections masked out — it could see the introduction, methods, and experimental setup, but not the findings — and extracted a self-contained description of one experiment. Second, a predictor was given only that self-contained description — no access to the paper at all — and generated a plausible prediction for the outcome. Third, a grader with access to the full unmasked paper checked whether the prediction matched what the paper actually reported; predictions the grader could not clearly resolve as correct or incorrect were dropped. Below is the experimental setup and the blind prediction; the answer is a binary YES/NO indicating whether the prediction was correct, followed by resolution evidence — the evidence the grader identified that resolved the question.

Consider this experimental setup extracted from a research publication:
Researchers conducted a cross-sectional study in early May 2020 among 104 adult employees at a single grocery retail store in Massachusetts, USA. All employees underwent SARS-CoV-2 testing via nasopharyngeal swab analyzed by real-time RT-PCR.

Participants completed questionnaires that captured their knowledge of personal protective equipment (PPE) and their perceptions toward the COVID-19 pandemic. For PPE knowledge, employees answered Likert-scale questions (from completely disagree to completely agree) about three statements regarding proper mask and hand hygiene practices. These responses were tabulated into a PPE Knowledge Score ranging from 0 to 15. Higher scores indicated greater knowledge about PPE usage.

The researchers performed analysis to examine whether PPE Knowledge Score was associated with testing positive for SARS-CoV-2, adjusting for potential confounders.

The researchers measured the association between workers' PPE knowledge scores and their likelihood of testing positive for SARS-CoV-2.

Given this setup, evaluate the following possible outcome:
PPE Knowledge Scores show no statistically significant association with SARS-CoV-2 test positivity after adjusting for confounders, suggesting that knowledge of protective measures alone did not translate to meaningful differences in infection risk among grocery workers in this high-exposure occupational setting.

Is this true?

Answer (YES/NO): YES